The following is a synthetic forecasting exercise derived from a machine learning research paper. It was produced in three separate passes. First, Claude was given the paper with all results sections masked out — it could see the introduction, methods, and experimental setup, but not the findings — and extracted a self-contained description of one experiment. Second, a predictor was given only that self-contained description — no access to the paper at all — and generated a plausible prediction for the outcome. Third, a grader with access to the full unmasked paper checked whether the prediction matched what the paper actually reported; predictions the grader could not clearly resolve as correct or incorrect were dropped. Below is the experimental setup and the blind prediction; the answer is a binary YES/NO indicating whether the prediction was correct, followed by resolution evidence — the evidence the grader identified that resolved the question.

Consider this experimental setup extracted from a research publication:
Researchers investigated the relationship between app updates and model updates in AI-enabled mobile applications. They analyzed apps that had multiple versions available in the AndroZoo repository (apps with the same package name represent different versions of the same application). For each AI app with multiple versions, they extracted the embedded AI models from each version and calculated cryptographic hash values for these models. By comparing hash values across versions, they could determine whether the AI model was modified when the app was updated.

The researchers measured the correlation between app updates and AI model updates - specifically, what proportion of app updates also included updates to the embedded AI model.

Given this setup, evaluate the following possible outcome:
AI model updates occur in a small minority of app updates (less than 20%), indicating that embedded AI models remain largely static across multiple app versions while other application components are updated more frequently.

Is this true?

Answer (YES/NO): NO